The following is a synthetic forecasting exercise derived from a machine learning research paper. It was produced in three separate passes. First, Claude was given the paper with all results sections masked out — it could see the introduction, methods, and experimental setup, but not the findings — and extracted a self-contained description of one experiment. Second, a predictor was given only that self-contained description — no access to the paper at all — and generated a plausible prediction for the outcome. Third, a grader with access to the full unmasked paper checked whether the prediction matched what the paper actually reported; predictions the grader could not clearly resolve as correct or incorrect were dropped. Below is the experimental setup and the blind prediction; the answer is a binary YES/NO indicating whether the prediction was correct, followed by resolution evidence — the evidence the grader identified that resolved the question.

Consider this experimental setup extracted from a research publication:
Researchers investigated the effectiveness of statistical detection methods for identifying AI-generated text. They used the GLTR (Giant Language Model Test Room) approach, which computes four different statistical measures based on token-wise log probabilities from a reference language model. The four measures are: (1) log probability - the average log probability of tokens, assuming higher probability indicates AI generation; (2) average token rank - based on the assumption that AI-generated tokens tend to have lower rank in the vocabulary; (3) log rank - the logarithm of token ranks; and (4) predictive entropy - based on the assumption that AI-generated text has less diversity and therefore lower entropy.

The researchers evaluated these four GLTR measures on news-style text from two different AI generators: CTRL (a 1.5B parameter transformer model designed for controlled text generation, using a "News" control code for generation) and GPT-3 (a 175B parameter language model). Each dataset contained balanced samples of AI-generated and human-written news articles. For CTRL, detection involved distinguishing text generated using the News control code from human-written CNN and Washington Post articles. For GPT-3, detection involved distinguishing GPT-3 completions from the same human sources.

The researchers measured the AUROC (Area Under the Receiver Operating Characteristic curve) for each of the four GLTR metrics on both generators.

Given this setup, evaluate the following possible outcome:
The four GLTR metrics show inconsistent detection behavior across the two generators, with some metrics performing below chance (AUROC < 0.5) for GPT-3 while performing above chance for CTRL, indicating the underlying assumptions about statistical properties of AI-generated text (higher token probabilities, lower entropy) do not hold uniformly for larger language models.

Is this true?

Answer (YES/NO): YES